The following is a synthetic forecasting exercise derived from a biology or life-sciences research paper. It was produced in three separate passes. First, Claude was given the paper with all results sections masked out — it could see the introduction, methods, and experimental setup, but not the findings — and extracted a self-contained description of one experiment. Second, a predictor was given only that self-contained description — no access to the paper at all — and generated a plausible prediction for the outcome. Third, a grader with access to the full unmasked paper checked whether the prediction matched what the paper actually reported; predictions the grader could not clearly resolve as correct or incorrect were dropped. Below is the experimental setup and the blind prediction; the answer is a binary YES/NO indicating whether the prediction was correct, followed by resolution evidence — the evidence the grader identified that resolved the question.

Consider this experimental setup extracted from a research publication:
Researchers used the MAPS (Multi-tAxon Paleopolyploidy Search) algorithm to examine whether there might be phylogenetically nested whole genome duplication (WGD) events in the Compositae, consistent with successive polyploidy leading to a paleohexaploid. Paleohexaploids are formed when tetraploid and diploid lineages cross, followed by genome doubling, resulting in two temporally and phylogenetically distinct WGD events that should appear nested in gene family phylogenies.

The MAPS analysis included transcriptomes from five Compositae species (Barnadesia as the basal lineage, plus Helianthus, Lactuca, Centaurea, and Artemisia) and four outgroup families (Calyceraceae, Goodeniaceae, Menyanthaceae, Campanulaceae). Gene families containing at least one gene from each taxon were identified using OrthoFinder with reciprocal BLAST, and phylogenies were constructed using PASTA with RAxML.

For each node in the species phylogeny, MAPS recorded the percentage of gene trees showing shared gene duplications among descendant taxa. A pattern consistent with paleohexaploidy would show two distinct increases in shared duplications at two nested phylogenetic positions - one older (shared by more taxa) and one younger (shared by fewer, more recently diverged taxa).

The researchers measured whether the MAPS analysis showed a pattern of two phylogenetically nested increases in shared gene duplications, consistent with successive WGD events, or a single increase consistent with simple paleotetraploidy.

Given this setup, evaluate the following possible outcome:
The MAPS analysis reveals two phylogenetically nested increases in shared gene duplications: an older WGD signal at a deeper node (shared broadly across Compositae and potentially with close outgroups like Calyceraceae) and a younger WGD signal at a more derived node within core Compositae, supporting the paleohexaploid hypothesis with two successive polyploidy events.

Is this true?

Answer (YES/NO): YES